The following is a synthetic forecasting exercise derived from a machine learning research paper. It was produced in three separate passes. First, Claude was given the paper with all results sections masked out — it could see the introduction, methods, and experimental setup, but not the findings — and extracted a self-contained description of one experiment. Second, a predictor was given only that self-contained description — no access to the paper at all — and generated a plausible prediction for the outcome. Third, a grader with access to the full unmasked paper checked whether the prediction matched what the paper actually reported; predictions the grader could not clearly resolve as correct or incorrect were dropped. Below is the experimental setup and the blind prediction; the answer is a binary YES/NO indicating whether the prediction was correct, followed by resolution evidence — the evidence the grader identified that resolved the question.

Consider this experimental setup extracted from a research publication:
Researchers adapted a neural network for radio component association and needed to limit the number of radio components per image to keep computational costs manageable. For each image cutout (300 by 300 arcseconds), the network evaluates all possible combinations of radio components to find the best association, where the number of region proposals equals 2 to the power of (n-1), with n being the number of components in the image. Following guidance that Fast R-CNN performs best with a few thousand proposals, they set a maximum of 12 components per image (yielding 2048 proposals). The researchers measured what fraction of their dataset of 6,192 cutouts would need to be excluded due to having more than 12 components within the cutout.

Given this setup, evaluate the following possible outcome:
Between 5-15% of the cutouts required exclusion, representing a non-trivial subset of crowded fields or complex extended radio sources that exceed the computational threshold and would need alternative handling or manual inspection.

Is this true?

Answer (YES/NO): NO